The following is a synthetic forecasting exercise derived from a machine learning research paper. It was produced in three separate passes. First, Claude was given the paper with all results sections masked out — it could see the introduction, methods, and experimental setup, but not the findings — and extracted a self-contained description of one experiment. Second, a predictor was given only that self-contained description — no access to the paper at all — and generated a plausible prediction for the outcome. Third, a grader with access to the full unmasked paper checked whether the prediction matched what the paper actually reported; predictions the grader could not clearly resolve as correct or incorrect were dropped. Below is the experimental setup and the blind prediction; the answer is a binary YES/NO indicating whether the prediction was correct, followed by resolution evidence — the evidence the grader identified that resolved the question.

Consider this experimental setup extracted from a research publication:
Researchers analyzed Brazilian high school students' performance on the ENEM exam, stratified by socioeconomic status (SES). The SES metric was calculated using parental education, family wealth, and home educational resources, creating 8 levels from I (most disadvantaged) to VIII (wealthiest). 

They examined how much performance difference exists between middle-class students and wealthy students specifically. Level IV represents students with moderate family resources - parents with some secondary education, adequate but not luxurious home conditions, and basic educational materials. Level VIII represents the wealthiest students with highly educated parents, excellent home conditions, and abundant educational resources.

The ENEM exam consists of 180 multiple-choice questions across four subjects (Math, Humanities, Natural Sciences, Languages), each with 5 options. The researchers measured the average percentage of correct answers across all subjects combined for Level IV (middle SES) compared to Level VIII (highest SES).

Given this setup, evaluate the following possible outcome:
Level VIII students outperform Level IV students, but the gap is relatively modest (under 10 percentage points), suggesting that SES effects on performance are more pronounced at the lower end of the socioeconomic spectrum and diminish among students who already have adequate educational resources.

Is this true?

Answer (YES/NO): NO